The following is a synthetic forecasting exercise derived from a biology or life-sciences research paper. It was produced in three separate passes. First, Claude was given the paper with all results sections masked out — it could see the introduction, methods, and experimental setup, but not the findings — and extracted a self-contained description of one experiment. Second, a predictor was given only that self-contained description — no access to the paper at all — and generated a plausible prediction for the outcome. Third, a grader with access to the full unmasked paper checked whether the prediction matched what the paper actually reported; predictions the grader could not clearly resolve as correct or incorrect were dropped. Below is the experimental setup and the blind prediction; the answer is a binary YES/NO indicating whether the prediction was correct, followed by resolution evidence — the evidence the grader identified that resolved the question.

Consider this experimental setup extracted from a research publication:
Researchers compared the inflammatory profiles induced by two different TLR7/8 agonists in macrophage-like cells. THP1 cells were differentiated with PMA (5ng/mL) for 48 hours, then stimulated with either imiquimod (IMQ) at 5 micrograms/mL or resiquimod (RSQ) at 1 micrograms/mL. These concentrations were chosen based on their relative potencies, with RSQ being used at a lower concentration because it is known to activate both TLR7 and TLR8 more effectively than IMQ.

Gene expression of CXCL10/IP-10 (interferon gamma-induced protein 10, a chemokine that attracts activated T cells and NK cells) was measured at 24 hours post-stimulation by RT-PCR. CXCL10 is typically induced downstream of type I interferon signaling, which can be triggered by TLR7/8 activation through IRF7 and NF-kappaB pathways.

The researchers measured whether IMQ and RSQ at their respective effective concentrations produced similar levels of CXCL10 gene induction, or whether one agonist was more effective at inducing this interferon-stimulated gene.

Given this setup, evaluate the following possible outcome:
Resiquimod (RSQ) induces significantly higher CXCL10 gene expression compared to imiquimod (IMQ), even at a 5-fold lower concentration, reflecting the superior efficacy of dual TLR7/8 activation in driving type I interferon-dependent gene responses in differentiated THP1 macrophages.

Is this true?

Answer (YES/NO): YES